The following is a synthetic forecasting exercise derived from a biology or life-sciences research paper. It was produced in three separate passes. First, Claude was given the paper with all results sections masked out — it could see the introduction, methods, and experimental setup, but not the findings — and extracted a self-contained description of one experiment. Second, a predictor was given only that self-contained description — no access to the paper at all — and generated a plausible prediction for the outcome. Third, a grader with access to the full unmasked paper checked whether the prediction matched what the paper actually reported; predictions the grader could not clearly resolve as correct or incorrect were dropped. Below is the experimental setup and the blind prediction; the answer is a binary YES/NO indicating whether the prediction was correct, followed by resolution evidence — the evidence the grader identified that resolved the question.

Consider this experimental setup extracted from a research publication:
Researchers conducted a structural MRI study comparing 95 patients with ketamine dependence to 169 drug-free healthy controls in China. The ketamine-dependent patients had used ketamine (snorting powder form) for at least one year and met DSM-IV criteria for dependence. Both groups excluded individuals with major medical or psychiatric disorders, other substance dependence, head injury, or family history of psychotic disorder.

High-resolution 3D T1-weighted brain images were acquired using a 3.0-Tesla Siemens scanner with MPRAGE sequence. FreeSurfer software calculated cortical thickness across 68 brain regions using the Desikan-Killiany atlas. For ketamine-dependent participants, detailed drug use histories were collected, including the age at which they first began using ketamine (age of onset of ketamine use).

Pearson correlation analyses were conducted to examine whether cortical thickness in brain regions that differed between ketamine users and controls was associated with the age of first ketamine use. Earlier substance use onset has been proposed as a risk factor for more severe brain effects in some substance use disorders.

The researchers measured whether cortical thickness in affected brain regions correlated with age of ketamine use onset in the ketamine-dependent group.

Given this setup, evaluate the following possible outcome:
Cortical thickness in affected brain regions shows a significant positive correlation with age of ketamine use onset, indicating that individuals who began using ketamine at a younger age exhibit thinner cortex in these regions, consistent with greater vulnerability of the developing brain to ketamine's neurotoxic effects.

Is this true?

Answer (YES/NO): NO